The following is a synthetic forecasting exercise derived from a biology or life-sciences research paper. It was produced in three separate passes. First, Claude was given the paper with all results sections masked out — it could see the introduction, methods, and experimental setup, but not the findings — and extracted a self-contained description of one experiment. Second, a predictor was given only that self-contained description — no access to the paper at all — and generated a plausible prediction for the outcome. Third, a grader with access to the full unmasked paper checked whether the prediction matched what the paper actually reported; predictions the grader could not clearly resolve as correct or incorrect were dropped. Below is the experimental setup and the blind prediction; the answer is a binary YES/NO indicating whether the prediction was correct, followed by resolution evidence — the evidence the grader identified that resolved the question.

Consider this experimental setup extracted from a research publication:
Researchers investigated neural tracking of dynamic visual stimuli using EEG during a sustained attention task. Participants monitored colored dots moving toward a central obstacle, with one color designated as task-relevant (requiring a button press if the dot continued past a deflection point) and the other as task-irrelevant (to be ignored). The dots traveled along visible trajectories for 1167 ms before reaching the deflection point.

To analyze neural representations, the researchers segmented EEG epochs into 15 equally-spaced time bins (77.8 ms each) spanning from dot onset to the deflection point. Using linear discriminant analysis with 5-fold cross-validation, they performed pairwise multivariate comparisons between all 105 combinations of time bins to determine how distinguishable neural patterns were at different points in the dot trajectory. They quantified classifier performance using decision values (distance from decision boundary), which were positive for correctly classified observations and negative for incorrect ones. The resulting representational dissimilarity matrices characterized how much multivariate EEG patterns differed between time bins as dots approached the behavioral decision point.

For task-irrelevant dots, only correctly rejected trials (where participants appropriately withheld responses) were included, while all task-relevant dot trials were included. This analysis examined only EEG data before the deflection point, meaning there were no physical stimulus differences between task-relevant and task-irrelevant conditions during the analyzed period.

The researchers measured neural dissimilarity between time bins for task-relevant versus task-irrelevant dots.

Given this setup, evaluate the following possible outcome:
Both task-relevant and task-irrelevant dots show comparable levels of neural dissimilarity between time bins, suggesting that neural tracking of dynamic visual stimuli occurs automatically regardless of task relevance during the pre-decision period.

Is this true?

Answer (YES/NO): NO